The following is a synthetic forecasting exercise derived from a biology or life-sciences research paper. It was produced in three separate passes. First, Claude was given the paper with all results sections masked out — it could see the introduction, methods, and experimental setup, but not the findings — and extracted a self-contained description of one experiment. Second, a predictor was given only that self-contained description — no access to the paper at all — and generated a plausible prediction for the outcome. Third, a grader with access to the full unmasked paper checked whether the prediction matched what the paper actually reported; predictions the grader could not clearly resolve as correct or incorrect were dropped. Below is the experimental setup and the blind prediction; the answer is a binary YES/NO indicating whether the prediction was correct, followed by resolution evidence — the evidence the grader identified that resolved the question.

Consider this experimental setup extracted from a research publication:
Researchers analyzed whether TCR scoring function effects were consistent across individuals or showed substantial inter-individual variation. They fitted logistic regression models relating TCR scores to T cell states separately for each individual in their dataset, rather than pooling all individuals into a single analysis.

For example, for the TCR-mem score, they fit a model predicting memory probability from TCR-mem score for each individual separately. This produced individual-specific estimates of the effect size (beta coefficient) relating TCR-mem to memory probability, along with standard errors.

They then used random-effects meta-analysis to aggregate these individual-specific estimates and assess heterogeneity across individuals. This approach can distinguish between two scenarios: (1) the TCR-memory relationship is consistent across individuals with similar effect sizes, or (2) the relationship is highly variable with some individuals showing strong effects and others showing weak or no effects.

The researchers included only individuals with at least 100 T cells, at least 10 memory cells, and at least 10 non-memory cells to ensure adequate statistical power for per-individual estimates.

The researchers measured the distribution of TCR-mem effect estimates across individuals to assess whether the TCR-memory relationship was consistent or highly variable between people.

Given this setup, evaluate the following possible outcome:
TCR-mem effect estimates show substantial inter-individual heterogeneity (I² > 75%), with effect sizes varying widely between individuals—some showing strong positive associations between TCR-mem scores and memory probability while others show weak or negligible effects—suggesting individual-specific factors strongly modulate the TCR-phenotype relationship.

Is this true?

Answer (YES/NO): NO